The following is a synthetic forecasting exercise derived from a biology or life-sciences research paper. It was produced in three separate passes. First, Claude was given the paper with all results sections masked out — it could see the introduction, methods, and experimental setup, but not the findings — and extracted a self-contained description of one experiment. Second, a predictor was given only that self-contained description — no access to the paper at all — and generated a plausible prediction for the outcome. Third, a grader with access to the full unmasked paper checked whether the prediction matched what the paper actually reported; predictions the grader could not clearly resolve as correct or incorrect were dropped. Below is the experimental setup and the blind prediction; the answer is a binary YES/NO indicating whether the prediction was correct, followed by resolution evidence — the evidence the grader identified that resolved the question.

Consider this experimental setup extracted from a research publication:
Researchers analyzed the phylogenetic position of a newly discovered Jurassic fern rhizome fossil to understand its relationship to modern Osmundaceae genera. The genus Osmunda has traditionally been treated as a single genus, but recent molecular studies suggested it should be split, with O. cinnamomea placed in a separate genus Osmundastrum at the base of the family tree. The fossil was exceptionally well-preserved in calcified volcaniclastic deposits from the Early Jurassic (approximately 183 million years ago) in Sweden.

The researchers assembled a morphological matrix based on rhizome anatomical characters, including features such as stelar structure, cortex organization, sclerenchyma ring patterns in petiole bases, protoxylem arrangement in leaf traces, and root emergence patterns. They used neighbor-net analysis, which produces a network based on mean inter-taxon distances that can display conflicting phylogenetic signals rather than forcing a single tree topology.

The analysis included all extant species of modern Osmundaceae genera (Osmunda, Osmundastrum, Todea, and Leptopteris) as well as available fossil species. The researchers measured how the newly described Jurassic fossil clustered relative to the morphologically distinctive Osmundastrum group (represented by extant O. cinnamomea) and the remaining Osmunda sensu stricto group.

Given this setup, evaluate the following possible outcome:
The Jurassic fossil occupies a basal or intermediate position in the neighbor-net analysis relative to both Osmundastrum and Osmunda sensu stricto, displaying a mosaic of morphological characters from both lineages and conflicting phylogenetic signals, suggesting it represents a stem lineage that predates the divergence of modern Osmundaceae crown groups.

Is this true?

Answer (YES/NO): NO